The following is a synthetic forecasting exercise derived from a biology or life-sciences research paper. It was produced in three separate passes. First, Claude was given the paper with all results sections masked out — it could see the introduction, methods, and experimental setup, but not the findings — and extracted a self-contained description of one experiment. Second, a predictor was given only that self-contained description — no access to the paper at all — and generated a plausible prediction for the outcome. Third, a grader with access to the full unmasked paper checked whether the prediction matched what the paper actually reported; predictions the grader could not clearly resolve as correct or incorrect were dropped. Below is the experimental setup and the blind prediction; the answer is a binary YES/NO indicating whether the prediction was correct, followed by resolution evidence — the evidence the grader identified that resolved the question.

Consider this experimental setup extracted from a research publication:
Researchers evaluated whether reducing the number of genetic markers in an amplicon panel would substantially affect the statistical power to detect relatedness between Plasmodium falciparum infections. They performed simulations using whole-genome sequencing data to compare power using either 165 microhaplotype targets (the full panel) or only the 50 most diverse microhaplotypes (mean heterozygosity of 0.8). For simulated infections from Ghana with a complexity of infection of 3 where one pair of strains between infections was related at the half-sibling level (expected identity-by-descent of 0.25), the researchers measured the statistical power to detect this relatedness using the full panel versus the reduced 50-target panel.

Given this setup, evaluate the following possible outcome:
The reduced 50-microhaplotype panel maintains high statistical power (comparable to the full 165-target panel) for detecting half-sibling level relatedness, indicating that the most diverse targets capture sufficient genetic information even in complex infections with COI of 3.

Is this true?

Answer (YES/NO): NO